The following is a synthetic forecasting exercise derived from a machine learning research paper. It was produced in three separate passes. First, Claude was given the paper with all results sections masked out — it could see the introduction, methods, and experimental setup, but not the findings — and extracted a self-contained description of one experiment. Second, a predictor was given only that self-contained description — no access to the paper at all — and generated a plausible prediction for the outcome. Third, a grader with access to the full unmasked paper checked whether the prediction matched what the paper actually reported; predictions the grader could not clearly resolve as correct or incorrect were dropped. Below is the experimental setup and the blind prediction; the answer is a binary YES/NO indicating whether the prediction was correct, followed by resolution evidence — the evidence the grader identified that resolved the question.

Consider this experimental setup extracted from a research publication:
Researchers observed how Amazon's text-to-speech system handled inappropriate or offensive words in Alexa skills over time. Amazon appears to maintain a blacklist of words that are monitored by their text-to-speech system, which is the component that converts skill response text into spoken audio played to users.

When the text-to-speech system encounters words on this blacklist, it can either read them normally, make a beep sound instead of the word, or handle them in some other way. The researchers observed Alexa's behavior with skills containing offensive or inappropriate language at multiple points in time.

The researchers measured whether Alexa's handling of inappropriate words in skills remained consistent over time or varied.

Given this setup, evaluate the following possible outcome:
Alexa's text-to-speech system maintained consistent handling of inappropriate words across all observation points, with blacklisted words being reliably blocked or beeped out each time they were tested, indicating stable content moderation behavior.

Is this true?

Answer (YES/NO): NO